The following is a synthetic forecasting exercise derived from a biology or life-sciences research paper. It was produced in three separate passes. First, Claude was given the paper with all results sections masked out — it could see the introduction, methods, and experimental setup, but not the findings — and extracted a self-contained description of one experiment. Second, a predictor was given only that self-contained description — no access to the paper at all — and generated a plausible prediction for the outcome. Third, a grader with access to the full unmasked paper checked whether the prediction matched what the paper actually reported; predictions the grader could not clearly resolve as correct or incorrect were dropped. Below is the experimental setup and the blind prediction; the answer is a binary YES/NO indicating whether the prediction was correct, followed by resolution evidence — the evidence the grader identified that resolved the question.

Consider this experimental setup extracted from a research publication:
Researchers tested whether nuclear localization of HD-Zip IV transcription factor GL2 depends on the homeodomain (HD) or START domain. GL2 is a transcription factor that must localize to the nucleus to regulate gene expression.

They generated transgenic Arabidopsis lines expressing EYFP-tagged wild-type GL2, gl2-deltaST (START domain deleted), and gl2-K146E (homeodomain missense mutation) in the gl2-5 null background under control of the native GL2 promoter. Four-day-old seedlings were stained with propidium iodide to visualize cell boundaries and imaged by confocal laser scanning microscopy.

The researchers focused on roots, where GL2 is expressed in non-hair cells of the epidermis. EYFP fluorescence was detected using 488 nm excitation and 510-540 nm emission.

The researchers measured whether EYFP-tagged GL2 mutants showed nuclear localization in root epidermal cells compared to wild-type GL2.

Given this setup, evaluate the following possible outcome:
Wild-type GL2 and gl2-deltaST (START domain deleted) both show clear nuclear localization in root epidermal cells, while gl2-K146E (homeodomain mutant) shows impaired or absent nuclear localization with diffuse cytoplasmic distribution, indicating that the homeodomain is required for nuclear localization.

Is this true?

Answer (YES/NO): NO